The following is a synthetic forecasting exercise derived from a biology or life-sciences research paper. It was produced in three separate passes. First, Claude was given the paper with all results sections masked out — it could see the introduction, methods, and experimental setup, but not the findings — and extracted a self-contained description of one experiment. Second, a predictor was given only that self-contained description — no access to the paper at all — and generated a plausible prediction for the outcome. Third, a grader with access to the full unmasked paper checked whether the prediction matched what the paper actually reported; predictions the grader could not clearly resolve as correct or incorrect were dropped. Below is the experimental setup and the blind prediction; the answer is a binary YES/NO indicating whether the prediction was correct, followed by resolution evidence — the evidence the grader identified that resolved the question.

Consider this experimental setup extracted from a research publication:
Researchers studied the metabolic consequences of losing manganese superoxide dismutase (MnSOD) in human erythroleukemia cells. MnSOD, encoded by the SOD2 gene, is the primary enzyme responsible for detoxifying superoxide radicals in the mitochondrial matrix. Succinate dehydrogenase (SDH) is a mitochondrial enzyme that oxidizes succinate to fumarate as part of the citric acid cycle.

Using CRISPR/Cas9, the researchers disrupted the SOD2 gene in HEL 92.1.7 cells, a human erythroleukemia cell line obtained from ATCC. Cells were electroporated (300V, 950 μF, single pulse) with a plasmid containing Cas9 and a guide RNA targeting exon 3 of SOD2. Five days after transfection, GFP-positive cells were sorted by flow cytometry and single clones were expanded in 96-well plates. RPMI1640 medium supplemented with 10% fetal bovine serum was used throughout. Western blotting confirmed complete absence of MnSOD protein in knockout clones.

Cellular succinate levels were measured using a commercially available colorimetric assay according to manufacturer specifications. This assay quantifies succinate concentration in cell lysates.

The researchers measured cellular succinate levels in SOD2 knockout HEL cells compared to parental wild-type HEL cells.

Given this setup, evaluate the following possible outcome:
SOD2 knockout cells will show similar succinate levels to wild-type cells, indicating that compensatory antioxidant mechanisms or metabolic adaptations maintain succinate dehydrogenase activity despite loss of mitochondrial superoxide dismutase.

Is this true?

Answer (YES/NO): NO